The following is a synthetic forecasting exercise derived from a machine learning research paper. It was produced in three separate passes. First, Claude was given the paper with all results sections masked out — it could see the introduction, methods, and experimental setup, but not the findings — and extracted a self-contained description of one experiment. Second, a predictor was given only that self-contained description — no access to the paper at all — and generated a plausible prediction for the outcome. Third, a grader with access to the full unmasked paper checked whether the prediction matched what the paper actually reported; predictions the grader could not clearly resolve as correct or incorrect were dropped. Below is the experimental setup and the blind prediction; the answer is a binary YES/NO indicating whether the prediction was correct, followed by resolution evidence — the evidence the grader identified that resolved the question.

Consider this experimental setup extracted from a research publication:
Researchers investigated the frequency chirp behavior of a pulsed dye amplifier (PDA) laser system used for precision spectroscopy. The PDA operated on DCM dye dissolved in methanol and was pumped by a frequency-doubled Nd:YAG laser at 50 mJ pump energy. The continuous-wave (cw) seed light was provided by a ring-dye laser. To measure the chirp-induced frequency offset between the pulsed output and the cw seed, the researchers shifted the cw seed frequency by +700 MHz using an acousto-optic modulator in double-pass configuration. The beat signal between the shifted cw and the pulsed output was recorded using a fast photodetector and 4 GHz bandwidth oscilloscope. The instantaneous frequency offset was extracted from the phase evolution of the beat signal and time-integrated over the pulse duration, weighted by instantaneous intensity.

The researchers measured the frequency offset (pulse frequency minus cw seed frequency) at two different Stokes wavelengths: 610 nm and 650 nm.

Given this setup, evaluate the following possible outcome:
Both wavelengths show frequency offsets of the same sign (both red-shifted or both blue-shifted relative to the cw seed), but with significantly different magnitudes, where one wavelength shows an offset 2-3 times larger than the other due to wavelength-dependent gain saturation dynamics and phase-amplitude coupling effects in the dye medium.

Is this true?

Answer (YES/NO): NO